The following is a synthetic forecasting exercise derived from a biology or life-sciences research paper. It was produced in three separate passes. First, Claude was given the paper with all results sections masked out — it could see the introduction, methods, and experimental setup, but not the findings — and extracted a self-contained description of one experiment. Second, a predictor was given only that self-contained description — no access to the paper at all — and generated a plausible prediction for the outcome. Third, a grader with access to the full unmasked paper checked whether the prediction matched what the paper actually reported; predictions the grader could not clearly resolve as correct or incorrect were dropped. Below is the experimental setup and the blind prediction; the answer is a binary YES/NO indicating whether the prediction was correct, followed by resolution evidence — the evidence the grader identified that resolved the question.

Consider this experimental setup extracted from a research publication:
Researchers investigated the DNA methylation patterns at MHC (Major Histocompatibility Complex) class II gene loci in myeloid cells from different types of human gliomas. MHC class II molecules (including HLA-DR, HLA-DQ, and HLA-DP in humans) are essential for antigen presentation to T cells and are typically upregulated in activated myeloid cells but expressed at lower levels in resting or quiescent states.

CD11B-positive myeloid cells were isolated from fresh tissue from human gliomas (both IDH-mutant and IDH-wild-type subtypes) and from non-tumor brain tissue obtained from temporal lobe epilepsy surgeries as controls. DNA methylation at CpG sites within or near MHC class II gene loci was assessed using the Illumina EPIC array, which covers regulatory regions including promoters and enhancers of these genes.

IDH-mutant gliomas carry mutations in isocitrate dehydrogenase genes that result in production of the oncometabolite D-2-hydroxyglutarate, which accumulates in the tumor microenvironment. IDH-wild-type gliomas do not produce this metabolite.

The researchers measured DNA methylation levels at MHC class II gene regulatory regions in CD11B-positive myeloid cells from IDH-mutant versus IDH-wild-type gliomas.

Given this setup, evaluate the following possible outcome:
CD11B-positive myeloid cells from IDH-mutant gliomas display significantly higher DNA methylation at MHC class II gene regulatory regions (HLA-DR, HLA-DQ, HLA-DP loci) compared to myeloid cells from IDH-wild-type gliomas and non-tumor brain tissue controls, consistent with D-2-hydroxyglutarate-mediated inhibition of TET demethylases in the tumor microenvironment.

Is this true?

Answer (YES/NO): YES